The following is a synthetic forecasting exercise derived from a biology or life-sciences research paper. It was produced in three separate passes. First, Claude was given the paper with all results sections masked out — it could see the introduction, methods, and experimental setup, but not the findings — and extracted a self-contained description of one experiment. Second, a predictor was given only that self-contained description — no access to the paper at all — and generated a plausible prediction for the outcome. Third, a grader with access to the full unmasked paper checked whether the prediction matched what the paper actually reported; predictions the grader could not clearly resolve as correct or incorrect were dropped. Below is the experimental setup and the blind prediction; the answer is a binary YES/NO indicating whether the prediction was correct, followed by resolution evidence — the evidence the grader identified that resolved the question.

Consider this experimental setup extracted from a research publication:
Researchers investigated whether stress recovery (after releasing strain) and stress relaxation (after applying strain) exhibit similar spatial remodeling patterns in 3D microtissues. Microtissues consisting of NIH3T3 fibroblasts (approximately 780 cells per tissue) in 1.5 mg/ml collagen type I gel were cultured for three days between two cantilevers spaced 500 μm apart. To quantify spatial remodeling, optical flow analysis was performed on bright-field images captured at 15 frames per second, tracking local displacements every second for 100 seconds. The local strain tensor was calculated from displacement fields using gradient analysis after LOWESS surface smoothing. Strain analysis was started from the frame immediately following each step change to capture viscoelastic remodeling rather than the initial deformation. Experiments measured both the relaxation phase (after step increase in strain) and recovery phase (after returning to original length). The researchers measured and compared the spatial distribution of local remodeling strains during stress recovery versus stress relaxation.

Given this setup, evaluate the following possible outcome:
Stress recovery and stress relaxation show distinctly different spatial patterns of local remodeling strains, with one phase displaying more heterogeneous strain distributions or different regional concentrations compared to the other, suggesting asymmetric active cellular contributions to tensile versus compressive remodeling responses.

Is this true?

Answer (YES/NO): NO